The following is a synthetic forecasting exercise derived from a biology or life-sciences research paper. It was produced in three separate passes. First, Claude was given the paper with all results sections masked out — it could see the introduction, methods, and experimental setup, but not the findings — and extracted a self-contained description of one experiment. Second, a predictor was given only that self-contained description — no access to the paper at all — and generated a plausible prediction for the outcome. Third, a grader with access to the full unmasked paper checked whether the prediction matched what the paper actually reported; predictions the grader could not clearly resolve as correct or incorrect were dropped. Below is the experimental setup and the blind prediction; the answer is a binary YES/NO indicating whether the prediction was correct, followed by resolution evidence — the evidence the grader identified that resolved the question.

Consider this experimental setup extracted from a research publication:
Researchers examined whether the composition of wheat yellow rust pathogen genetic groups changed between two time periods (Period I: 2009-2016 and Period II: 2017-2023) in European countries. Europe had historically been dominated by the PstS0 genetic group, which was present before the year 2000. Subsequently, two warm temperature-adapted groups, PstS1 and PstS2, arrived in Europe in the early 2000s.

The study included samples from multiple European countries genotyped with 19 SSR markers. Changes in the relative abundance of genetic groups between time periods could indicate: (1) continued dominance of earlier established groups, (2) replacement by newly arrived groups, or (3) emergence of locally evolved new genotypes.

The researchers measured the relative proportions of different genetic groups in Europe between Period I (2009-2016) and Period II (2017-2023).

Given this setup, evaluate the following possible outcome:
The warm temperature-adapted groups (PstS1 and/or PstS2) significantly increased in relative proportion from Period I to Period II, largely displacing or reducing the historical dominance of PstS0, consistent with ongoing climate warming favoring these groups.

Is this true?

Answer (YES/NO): NO